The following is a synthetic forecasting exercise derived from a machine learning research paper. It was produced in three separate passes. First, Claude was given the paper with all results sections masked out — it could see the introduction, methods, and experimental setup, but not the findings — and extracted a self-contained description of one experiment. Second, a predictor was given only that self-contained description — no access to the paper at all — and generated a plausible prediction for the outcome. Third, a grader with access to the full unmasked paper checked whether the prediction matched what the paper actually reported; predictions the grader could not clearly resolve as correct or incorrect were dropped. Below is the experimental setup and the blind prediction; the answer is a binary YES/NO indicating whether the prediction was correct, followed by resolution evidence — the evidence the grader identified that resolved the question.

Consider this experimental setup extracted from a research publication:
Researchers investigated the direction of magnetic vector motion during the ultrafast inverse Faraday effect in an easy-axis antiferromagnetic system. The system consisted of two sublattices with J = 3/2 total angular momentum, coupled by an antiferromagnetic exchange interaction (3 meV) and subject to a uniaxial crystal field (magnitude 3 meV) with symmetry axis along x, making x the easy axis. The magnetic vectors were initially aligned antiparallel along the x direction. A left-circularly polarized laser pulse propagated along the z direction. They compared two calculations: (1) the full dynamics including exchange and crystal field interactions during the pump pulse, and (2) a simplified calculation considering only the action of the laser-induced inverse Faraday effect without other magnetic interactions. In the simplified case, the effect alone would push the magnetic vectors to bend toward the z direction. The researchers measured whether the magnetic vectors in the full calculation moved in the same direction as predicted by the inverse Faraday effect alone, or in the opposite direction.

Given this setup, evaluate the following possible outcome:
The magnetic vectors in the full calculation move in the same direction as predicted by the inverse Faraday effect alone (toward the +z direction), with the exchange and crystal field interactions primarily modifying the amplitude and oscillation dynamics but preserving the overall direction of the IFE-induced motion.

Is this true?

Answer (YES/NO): YES